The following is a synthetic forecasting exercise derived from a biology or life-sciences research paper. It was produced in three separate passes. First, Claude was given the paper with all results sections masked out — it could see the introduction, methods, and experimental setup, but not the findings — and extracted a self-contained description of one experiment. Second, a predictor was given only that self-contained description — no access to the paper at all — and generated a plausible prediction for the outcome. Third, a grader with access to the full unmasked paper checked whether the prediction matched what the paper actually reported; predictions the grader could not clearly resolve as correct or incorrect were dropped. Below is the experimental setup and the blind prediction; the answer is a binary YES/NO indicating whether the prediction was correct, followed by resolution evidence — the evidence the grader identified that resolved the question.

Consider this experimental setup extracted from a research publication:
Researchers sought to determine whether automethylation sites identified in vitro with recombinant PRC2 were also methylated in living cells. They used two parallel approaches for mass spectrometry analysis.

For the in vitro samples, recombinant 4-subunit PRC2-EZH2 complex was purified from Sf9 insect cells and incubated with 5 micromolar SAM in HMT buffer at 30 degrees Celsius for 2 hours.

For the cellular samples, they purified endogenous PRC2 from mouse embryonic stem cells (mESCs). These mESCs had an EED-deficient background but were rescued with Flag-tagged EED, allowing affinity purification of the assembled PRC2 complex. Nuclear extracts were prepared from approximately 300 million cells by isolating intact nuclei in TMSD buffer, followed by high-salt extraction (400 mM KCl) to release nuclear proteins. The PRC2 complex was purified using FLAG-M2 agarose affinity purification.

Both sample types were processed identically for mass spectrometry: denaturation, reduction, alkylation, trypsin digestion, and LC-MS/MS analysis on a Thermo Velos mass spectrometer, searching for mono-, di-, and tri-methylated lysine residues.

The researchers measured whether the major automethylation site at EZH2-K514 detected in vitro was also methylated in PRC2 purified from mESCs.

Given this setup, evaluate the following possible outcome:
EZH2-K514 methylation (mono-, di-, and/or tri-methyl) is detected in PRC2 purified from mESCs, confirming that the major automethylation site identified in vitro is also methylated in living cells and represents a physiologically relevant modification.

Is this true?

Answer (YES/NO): YES